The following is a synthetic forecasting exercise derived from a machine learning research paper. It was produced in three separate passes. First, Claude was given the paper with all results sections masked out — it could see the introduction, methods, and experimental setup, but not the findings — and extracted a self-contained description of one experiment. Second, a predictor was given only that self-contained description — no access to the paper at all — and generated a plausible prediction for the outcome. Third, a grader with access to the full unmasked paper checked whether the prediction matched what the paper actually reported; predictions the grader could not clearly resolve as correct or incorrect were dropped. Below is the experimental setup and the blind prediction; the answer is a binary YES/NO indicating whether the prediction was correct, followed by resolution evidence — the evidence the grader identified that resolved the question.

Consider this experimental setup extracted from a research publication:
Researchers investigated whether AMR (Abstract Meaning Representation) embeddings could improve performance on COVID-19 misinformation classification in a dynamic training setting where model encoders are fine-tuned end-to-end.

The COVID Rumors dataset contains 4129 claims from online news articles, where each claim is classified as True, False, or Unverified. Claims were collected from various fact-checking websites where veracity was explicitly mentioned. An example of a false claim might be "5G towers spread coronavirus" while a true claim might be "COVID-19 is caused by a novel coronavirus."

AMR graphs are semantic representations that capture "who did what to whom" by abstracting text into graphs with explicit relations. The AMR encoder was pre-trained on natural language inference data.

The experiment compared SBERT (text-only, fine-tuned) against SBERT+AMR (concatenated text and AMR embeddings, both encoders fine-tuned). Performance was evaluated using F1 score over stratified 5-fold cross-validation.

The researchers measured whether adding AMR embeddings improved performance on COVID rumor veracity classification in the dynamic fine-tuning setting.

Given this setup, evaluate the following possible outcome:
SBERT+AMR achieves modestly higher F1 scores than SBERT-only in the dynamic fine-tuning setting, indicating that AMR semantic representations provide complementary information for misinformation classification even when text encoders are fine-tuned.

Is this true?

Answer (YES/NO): NO